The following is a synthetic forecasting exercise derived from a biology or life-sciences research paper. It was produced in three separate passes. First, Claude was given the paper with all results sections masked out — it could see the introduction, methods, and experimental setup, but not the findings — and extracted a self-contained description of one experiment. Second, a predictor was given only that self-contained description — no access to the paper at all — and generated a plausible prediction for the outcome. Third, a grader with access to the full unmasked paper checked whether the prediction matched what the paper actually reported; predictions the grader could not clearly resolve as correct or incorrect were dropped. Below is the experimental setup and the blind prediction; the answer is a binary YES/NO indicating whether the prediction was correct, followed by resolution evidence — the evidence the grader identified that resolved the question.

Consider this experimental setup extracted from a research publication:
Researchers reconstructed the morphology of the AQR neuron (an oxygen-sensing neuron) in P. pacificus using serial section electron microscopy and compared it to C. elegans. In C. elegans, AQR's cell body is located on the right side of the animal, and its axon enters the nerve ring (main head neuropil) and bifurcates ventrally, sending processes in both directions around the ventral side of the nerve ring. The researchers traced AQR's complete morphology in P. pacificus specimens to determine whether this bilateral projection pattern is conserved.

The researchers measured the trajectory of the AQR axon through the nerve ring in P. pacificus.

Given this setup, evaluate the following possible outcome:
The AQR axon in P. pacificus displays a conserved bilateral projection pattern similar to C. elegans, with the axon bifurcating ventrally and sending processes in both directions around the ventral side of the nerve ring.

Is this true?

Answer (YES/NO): NO